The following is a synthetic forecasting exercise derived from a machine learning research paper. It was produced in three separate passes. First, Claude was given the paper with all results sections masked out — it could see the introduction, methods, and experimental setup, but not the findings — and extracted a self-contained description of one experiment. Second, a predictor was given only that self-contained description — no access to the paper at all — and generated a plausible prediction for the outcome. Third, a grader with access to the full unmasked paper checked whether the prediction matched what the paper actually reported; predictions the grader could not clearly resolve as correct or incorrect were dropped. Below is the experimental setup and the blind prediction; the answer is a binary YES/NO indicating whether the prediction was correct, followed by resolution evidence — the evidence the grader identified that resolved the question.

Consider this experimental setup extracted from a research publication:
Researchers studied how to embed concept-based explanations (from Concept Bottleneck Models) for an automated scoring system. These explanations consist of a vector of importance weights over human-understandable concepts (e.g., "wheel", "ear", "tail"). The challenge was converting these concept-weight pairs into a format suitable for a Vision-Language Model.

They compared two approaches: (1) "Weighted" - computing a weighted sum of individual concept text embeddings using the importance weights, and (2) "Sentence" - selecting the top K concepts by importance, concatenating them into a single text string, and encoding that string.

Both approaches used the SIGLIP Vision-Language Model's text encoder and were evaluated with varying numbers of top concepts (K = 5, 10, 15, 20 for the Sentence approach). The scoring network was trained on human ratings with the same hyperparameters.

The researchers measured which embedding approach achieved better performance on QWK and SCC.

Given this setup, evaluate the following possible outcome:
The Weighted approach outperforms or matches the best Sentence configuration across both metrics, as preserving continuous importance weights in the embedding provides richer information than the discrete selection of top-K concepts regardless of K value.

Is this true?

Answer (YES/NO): NO